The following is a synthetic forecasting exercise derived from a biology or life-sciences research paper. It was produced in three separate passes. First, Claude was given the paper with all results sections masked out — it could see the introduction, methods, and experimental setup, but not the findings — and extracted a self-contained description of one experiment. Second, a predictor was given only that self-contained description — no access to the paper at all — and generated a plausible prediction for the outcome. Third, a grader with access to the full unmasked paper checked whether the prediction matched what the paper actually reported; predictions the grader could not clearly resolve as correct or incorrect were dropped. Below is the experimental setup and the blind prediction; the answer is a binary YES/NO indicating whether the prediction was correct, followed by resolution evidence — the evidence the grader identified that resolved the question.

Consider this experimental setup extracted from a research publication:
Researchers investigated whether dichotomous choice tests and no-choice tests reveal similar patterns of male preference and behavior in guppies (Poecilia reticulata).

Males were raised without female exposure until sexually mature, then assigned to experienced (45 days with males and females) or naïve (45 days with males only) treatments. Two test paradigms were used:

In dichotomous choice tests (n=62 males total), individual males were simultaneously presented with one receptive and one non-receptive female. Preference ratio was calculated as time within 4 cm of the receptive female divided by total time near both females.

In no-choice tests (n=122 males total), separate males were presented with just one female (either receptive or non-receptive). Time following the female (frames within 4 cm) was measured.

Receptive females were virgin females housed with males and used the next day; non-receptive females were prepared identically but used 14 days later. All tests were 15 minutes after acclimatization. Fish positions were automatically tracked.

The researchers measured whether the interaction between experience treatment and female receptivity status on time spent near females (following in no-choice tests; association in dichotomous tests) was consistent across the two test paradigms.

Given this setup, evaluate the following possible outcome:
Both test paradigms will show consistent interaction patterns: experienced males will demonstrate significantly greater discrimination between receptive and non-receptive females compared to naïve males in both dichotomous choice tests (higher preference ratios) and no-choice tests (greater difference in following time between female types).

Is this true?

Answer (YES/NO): NO